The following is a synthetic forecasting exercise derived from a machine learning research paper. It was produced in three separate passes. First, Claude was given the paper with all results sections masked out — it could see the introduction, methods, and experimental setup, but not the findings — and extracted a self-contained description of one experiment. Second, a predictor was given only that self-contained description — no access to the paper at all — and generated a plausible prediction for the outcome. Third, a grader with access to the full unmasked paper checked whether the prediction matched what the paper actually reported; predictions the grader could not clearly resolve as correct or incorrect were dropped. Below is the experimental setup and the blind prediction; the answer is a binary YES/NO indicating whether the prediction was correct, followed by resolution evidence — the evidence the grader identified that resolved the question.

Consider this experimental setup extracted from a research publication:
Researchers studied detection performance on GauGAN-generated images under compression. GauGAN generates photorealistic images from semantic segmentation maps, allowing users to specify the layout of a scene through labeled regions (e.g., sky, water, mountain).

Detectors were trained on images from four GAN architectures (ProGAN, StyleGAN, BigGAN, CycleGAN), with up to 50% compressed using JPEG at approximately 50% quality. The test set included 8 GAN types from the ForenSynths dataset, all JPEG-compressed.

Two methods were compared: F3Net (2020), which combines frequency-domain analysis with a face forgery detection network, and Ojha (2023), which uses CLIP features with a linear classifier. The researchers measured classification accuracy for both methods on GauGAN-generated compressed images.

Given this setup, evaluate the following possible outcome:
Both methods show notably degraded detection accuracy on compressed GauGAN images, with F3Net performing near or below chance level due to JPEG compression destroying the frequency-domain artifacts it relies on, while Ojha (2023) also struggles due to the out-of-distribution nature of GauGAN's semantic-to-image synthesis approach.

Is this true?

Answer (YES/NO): NO